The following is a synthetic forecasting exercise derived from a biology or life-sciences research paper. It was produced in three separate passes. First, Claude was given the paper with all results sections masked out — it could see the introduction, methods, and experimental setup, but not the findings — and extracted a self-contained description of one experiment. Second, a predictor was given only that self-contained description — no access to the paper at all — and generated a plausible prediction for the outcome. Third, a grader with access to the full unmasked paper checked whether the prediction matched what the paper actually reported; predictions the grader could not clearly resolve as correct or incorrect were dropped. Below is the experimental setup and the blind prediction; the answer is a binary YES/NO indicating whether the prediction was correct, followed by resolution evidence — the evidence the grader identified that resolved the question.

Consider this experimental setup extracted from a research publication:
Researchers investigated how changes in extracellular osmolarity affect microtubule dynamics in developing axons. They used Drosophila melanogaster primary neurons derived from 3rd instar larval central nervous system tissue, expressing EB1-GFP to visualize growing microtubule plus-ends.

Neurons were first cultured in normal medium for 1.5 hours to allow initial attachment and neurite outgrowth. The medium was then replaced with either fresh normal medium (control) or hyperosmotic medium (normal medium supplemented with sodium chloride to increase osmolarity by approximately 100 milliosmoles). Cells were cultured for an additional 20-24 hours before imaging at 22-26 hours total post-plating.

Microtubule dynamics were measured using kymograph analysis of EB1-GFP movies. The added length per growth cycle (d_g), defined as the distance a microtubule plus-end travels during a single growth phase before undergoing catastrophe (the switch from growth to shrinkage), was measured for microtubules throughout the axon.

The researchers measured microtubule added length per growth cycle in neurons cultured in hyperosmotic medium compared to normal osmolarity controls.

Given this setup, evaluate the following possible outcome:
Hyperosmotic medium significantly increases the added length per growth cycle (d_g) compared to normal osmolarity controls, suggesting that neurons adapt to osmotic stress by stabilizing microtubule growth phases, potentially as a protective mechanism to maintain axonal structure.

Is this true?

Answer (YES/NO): NO